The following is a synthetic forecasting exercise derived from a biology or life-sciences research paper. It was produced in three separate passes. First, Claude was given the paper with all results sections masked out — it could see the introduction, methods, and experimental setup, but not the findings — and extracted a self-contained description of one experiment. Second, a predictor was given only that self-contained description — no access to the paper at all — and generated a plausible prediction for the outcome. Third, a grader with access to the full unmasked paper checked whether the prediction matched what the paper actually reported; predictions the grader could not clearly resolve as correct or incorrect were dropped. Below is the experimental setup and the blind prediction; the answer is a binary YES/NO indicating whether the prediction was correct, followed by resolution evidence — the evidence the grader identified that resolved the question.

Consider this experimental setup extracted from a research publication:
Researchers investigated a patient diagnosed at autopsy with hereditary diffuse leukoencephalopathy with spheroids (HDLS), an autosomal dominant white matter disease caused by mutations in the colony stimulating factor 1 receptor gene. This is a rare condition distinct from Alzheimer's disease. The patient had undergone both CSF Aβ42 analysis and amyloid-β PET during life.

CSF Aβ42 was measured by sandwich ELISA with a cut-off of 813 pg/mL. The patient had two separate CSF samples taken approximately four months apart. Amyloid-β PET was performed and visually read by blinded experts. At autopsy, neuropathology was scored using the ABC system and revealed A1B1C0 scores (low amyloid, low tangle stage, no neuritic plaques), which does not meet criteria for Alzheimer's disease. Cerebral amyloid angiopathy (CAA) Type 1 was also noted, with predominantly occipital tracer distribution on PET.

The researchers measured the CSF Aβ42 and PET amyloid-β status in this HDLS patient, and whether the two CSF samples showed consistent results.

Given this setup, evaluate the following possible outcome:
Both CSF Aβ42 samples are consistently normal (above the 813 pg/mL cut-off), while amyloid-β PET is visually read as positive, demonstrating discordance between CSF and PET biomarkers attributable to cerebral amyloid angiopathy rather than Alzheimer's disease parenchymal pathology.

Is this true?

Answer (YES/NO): NO